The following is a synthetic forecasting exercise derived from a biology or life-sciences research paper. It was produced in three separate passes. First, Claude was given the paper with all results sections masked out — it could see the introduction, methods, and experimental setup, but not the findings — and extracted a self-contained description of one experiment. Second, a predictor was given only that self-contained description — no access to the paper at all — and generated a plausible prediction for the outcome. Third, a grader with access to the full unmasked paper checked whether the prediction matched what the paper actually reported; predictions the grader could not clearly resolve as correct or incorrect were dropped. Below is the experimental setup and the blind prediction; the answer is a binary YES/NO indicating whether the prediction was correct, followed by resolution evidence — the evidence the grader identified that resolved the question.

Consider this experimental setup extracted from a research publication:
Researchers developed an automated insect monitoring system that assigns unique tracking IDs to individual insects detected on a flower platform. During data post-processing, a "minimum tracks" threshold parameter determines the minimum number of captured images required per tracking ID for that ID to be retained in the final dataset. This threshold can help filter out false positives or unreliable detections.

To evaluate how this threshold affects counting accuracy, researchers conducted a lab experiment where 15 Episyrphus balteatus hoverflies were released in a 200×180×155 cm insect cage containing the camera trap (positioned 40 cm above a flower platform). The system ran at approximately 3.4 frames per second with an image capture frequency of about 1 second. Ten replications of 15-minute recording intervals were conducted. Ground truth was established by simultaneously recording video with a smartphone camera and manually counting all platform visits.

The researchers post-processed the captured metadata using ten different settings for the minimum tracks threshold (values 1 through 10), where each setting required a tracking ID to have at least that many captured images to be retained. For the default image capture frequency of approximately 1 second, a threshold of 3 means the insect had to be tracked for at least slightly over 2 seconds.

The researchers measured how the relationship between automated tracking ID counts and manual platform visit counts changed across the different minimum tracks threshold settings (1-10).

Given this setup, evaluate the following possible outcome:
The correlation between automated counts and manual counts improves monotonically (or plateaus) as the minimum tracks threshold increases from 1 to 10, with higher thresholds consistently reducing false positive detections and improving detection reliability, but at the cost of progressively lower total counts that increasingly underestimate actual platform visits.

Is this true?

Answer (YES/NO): NO